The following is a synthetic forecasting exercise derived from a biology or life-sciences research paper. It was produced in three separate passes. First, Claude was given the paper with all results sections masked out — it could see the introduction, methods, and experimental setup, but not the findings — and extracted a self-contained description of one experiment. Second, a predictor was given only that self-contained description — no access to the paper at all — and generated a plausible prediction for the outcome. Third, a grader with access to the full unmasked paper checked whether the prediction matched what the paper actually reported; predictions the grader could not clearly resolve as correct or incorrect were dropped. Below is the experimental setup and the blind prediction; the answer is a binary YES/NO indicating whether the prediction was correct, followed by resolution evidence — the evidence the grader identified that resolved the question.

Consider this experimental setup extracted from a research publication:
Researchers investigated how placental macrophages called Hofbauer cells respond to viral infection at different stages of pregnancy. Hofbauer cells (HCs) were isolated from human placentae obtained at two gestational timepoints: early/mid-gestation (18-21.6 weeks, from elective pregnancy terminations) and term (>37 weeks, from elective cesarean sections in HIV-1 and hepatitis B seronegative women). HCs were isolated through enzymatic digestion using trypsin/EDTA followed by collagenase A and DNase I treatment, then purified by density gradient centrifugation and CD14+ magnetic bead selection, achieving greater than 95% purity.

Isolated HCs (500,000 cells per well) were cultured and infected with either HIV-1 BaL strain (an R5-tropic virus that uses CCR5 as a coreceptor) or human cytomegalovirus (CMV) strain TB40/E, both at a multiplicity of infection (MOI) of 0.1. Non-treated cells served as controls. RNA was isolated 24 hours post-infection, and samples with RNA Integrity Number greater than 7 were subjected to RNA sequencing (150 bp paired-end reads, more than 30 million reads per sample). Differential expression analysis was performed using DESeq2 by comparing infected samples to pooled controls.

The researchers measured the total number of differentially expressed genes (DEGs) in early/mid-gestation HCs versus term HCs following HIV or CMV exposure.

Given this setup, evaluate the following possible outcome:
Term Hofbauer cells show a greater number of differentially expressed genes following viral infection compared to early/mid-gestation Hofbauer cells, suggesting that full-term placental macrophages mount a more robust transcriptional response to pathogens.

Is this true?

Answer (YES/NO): NO